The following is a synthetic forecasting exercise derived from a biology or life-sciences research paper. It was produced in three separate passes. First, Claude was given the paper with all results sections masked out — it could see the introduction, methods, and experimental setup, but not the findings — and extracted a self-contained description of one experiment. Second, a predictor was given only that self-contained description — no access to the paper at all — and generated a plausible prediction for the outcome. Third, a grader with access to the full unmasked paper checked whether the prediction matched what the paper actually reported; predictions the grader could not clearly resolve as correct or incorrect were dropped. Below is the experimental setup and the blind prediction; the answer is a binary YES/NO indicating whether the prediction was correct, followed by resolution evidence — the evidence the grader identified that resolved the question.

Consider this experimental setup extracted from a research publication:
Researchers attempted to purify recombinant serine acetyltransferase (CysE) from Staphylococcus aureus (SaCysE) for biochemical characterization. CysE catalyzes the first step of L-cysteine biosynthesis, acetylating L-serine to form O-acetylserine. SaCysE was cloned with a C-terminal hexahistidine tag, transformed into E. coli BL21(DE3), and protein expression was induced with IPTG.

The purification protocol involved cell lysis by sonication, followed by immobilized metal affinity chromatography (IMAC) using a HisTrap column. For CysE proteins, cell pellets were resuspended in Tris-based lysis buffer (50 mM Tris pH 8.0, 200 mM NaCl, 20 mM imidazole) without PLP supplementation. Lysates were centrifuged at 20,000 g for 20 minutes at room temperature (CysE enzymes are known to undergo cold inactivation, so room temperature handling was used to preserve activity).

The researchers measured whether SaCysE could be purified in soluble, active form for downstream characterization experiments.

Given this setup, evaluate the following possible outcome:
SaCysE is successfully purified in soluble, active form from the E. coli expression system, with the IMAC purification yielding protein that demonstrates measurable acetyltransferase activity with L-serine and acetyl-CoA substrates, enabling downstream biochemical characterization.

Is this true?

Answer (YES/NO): NO